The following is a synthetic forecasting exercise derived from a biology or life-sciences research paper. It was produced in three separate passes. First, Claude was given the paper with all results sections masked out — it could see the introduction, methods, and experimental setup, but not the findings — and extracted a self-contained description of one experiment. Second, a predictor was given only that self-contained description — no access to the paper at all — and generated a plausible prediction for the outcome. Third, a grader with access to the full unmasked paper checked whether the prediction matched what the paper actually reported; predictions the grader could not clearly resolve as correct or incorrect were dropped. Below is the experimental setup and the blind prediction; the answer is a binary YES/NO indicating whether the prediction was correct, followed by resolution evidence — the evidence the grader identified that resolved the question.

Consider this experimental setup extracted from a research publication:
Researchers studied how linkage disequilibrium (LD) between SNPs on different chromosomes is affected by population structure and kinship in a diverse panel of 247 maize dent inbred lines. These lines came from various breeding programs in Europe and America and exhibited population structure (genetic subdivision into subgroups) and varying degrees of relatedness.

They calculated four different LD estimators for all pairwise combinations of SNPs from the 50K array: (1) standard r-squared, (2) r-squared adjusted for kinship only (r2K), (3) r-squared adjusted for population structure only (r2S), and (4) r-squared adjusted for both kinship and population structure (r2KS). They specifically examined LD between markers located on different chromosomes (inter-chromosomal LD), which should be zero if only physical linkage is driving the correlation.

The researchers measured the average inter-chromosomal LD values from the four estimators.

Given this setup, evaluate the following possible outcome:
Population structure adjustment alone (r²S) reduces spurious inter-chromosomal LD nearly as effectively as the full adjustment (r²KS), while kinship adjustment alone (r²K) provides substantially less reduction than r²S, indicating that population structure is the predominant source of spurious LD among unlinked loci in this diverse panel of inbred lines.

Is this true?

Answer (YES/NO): NO